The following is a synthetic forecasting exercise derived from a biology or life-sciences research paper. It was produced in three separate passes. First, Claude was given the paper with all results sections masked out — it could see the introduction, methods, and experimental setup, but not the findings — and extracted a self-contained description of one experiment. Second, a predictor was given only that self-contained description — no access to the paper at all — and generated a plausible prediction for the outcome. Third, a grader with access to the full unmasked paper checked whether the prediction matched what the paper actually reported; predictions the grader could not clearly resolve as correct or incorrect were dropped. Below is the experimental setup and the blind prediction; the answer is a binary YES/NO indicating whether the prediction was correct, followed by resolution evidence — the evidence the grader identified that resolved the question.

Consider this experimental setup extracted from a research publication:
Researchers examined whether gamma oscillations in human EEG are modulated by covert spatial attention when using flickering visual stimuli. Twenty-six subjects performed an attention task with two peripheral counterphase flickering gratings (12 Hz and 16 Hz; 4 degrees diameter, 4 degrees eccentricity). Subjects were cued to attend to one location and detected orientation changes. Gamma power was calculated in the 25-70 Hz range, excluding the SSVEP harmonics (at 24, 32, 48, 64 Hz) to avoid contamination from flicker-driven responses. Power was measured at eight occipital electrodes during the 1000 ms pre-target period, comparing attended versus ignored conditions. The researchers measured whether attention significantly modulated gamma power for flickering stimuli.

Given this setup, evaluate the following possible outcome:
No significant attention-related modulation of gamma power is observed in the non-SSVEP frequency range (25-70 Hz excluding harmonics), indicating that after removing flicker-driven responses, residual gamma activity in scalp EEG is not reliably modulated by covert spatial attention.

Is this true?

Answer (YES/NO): YES